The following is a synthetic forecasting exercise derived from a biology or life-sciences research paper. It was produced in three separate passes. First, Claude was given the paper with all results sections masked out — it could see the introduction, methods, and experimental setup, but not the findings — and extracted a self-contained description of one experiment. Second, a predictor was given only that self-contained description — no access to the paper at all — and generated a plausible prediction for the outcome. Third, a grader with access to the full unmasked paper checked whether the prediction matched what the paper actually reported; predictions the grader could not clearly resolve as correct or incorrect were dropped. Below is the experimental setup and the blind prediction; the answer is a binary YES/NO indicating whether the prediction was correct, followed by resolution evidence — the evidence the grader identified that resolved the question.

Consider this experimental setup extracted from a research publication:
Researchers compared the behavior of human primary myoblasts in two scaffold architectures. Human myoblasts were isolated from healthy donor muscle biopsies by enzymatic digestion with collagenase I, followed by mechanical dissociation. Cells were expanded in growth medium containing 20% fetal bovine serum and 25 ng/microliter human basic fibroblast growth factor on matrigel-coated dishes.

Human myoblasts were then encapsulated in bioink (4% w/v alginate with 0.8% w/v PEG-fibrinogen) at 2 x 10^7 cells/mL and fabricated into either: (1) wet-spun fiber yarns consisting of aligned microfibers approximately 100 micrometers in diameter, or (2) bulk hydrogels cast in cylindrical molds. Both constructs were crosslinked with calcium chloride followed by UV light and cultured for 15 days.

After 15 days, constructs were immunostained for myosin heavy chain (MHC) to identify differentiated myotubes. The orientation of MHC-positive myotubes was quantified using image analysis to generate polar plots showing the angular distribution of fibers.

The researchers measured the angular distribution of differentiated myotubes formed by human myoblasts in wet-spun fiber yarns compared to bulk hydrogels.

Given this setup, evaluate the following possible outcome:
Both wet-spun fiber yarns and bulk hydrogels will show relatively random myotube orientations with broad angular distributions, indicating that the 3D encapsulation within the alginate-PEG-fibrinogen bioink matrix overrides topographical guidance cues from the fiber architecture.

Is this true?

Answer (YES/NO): NO